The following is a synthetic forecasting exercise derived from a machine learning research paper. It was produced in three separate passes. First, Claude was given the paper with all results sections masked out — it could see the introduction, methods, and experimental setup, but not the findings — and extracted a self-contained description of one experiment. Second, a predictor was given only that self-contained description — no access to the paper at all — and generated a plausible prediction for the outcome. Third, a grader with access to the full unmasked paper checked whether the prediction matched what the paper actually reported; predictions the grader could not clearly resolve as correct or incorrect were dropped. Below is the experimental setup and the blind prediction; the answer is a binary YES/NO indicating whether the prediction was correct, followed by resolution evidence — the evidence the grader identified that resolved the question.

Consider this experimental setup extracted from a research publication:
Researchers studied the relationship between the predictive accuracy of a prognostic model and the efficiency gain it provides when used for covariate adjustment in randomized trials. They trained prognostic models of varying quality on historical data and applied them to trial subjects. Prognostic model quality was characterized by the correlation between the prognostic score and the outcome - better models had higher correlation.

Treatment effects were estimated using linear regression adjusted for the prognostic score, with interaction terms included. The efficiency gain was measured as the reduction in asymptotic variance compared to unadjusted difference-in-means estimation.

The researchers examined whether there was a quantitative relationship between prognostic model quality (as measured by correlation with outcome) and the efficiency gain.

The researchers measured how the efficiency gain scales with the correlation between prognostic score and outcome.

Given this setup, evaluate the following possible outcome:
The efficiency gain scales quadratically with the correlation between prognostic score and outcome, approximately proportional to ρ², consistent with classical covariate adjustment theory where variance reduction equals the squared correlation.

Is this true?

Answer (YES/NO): YES